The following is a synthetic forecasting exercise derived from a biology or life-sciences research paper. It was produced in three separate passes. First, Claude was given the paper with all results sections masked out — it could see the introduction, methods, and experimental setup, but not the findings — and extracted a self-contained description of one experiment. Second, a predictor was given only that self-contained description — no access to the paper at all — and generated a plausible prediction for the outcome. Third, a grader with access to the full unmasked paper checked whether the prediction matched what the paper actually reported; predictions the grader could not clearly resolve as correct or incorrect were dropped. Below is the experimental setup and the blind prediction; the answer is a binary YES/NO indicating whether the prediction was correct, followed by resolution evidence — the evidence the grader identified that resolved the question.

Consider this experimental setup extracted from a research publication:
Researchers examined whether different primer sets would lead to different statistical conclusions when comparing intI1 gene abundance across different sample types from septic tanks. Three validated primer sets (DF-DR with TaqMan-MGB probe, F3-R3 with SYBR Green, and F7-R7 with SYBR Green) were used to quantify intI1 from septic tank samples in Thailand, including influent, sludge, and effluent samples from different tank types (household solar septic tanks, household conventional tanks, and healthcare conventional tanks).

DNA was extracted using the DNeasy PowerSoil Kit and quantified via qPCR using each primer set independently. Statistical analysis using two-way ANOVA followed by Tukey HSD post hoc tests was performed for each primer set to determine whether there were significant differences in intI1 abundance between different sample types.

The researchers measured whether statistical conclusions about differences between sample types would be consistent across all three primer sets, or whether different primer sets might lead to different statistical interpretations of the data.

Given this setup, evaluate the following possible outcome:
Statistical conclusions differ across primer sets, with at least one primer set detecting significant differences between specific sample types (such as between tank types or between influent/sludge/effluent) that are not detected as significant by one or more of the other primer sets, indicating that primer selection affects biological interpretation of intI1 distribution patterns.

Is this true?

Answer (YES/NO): YES